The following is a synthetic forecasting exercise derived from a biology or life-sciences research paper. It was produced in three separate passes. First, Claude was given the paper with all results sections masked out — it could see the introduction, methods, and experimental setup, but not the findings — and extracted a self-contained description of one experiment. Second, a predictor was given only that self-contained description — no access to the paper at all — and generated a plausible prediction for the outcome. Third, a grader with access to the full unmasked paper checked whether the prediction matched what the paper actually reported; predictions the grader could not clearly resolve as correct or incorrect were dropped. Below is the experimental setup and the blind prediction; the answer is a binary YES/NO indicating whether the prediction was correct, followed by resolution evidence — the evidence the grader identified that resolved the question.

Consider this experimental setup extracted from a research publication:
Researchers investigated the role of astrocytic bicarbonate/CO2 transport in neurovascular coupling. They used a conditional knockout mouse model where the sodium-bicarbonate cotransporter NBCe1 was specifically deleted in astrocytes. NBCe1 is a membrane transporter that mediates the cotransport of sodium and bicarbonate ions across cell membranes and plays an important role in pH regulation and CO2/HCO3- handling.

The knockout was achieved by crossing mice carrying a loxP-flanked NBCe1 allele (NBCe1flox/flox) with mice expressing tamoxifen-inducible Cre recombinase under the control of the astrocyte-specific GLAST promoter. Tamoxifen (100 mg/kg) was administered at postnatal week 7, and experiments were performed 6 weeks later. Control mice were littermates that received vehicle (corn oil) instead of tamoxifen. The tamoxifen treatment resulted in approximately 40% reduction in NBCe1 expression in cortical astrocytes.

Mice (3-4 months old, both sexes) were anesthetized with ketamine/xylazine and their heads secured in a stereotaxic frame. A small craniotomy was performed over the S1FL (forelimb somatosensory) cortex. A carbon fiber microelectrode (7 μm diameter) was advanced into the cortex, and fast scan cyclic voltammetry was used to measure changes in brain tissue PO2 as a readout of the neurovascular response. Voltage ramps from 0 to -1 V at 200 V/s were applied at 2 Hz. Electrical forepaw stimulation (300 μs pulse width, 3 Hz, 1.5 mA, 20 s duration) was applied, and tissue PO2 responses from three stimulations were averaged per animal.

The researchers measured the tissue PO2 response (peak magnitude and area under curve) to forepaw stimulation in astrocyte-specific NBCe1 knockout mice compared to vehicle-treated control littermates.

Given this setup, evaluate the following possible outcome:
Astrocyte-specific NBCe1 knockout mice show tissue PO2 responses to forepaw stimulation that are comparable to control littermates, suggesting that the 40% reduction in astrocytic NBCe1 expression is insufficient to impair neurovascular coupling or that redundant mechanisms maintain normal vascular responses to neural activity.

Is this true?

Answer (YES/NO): NO